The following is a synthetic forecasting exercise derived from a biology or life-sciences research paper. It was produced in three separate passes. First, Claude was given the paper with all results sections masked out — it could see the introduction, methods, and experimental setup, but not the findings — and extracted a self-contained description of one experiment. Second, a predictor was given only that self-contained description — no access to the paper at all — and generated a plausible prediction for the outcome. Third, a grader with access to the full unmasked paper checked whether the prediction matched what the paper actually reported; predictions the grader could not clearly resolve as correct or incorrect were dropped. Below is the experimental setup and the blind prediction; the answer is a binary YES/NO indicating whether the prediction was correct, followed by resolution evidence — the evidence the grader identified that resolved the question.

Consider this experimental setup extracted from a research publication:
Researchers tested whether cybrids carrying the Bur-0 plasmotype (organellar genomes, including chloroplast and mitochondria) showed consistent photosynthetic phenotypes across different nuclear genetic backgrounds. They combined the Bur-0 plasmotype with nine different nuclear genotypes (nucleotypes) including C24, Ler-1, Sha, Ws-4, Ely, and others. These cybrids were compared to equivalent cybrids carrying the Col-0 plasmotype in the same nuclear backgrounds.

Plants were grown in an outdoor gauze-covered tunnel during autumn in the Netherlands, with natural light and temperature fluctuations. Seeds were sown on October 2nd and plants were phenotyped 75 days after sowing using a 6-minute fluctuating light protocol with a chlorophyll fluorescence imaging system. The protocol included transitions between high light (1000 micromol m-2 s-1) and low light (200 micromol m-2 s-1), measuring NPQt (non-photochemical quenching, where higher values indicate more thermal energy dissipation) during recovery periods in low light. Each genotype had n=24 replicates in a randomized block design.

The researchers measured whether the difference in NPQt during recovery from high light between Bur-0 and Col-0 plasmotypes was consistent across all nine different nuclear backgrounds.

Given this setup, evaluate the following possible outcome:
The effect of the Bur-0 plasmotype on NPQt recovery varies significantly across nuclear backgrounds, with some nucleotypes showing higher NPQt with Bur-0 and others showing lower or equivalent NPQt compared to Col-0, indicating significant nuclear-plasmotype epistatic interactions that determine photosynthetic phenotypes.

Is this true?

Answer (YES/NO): YES